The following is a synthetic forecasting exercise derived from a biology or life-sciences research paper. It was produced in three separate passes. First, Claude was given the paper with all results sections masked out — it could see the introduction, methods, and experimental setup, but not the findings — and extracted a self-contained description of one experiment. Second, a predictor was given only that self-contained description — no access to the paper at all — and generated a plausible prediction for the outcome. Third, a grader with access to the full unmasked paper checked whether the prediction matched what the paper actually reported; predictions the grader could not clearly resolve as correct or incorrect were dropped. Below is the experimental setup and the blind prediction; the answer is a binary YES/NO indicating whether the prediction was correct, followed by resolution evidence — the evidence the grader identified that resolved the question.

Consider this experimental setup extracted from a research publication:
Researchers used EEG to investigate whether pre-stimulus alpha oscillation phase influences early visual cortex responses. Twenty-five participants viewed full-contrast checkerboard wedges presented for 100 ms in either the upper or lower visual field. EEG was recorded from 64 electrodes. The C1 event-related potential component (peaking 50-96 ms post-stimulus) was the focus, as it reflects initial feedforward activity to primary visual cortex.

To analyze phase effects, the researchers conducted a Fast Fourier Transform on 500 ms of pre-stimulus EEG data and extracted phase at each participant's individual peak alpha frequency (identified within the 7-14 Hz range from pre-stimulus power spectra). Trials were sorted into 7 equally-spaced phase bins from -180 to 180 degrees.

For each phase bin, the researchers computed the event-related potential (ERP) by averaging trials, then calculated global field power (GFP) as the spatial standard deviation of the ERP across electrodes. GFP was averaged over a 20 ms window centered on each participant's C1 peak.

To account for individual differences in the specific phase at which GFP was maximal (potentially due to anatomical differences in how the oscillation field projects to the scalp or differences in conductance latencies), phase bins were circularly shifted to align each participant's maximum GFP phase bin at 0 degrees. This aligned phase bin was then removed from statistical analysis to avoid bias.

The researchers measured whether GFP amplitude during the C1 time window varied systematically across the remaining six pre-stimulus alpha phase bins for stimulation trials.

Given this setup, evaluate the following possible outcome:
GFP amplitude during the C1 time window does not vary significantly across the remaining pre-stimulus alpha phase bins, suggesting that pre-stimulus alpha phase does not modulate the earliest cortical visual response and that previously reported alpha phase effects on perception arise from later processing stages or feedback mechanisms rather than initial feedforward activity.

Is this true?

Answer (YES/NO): NO